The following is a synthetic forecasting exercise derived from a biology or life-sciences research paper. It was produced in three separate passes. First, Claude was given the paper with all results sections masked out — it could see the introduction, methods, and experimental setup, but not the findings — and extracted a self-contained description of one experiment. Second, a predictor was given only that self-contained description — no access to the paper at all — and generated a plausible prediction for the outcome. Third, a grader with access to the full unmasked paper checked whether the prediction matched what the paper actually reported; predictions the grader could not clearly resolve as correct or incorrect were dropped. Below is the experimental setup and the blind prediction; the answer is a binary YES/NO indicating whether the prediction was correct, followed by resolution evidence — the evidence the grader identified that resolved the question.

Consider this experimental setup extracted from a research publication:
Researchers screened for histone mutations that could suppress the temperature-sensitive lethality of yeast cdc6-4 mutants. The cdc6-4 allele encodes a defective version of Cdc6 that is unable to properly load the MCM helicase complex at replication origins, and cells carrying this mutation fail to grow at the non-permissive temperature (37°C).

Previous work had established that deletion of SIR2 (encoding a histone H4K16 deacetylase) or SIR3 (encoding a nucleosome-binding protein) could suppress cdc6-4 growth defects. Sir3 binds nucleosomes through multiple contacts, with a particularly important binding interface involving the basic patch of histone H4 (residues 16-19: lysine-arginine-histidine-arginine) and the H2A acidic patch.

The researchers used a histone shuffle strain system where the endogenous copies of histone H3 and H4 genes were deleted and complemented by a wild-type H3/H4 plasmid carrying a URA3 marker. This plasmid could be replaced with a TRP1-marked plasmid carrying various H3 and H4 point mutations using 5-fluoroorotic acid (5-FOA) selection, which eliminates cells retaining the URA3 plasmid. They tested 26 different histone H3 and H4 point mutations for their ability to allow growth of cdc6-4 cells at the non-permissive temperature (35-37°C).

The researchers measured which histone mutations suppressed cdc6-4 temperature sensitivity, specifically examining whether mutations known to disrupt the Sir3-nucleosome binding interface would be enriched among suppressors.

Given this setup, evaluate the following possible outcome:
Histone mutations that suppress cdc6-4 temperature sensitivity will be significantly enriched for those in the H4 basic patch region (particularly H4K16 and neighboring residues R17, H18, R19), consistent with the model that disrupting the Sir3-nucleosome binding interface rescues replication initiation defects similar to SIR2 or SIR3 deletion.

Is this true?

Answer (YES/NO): NO